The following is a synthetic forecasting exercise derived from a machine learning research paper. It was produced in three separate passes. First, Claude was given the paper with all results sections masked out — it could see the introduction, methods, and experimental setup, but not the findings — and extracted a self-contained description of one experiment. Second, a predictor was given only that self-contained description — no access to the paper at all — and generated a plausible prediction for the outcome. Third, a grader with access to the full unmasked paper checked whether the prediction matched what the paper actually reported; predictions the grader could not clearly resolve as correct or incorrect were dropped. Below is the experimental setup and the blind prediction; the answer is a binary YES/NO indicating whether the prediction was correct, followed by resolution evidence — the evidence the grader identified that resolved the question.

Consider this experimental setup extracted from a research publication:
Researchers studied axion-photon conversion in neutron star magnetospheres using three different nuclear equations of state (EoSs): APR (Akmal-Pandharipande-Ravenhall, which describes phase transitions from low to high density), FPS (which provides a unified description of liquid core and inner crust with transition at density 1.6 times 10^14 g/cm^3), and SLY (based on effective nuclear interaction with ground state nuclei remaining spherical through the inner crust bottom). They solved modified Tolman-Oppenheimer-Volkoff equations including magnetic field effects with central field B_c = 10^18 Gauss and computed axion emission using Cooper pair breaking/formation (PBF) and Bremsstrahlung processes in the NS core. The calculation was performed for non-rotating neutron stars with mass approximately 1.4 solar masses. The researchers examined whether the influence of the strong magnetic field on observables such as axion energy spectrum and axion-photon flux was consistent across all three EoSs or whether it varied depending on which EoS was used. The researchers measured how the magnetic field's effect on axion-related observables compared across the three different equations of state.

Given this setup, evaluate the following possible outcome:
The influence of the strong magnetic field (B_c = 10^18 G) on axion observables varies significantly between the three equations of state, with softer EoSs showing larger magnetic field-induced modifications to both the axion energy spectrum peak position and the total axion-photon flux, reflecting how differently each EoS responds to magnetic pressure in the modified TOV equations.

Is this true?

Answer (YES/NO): NO